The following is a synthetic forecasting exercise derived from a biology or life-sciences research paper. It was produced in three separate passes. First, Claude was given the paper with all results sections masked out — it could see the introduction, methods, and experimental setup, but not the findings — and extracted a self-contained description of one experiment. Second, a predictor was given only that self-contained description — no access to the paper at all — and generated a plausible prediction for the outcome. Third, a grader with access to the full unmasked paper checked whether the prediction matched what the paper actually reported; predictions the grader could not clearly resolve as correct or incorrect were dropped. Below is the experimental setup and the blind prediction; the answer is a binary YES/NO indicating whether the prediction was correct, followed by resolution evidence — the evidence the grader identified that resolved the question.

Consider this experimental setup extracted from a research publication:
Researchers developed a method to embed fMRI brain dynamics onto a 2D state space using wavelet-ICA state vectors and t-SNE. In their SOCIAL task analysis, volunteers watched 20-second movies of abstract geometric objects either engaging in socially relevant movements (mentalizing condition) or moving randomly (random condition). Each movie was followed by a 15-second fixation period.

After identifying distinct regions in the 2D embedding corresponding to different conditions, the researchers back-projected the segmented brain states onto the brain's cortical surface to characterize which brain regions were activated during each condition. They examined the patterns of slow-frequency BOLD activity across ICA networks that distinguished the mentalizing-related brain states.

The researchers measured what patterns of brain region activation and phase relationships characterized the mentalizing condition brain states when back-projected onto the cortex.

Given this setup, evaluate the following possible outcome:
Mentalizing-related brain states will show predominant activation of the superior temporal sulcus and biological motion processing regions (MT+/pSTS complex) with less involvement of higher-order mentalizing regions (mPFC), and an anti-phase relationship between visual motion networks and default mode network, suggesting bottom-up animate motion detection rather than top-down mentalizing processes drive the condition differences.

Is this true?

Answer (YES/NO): NO